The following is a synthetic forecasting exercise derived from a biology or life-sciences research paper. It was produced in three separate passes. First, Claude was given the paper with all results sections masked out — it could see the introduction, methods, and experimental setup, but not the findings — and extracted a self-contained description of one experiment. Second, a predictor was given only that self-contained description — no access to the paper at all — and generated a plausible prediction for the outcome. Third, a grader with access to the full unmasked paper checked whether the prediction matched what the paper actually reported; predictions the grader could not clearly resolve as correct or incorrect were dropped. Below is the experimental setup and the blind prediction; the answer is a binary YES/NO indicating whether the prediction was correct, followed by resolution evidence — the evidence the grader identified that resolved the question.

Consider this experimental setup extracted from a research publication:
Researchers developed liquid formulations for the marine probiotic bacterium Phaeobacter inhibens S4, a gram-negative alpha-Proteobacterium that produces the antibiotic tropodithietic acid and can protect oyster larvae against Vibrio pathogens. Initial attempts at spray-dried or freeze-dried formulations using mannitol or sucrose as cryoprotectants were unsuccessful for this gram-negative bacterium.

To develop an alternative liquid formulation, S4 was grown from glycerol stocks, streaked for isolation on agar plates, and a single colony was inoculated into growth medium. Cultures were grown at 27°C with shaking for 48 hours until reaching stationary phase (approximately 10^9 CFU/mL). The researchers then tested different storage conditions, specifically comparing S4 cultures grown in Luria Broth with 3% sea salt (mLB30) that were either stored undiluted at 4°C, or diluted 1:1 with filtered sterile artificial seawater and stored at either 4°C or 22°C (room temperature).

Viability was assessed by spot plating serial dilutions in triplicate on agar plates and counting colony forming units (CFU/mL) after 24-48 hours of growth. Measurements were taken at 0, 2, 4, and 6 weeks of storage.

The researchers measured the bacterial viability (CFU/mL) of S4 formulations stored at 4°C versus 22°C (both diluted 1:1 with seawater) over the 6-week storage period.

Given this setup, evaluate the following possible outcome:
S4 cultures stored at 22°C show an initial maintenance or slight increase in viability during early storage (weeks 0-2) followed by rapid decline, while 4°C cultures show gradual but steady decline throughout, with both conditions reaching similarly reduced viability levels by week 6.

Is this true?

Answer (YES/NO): NO